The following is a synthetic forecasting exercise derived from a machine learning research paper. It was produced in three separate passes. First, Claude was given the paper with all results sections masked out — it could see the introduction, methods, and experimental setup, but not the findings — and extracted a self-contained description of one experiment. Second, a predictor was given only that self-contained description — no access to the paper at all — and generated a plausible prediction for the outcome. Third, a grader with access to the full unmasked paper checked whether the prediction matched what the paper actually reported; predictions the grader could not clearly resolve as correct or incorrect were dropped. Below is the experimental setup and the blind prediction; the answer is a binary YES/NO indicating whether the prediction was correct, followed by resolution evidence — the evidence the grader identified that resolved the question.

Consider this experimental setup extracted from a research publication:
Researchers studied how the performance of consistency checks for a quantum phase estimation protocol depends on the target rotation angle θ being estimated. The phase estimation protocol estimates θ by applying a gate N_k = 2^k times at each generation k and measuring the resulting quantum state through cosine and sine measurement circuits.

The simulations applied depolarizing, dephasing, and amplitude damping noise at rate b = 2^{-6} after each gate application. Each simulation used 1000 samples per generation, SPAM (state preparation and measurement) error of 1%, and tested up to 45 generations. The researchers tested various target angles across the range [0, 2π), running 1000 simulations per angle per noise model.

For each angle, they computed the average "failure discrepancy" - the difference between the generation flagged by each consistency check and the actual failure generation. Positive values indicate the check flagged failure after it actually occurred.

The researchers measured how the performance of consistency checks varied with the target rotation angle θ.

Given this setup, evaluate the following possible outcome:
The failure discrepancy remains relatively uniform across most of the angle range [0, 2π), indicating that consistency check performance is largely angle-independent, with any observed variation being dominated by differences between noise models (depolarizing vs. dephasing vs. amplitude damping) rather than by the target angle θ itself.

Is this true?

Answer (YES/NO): NO